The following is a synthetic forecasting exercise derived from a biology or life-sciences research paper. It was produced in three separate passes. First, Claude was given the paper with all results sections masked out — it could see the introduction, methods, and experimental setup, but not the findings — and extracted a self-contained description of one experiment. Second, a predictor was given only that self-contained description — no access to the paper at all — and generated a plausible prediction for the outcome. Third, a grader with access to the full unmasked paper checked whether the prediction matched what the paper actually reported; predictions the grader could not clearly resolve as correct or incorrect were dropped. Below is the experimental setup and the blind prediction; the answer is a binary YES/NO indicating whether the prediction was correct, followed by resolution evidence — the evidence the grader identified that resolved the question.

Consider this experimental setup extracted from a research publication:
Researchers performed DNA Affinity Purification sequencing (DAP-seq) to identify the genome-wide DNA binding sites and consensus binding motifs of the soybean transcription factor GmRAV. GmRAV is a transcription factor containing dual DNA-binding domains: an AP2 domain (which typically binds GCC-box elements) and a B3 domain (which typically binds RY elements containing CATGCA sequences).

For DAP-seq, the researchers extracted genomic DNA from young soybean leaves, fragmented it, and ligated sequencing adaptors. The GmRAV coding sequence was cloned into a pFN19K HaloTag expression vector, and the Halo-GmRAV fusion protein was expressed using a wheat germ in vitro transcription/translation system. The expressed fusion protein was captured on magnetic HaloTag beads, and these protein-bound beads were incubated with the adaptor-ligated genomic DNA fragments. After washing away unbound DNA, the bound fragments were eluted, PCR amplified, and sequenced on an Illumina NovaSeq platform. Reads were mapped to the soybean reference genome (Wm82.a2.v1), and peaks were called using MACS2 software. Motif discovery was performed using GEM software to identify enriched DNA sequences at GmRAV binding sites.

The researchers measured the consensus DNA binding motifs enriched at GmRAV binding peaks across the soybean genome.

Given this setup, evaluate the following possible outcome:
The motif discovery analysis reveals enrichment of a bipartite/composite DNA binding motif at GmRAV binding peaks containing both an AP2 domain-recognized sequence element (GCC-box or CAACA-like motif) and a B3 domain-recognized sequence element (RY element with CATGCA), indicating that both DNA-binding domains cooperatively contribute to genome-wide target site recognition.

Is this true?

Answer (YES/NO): NO